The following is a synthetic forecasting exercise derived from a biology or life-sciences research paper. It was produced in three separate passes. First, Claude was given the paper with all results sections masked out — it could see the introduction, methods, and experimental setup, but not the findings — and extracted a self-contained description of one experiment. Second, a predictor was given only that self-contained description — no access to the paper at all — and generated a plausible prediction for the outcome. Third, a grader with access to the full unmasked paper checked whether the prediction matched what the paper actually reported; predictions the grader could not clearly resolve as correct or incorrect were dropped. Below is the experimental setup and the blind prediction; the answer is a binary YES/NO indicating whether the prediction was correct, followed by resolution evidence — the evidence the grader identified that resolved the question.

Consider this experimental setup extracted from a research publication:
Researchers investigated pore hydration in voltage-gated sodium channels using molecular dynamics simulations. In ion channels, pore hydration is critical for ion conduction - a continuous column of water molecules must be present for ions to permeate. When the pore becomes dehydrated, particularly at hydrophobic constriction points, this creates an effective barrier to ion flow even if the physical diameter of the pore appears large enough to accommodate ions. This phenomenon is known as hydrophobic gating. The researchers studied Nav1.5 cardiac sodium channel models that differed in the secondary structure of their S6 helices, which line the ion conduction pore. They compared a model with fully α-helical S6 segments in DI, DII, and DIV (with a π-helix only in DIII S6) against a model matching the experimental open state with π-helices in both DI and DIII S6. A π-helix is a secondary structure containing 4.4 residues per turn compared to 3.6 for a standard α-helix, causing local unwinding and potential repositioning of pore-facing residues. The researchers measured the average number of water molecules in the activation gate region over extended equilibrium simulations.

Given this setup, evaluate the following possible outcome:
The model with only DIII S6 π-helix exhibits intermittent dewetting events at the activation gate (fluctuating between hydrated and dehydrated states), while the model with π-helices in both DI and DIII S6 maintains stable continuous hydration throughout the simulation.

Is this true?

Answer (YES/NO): NO